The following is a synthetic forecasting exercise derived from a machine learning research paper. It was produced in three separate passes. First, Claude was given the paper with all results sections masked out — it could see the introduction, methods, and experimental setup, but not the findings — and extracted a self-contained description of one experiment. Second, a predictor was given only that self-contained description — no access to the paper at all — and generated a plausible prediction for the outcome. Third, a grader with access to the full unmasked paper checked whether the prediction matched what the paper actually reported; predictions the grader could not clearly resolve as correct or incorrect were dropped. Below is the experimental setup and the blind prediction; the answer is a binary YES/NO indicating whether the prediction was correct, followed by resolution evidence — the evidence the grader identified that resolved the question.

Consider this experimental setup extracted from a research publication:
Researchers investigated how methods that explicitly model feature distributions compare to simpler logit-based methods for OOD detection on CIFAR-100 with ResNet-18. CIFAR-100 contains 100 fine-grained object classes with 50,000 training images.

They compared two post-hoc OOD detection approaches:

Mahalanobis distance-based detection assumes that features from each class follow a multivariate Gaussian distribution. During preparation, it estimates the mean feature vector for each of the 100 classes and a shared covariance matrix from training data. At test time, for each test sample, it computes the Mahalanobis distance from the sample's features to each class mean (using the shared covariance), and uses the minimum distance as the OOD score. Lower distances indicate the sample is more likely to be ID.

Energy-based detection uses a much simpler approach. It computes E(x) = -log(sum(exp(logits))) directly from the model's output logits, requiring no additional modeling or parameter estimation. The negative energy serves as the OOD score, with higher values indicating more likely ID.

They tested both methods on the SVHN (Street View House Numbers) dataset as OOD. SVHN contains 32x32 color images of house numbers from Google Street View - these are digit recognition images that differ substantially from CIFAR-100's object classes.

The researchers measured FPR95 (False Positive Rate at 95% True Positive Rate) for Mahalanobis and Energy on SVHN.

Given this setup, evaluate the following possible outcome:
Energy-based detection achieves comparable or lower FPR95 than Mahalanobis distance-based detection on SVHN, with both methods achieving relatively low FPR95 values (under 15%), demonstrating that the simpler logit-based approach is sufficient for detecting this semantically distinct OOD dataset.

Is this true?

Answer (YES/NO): NO